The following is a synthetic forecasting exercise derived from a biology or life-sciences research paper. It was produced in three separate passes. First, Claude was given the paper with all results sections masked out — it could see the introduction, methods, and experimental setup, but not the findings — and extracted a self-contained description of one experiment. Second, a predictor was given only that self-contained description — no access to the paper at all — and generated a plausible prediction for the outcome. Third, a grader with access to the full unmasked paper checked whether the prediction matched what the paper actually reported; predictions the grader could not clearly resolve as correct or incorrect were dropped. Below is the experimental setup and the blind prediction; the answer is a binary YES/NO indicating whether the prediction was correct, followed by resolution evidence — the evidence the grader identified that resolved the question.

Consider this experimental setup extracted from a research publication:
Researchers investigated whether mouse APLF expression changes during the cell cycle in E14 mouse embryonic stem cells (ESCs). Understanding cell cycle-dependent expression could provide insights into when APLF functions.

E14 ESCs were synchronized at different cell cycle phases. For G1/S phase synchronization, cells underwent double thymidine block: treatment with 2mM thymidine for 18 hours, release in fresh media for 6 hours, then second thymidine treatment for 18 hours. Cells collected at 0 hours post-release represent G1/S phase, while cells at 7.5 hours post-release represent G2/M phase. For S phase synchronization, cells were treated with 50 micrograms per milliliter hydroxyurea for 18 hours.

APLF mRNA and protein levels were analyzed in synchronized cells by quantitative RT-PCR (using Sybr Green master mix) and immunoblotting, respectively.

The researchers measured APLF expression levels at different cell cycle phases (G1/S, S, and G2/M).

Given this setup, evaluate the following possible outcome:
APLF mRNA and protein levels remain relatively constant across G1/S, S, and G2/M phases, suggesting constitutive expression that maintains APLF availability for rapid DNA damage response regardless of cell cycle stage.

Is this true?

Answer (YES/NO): NO